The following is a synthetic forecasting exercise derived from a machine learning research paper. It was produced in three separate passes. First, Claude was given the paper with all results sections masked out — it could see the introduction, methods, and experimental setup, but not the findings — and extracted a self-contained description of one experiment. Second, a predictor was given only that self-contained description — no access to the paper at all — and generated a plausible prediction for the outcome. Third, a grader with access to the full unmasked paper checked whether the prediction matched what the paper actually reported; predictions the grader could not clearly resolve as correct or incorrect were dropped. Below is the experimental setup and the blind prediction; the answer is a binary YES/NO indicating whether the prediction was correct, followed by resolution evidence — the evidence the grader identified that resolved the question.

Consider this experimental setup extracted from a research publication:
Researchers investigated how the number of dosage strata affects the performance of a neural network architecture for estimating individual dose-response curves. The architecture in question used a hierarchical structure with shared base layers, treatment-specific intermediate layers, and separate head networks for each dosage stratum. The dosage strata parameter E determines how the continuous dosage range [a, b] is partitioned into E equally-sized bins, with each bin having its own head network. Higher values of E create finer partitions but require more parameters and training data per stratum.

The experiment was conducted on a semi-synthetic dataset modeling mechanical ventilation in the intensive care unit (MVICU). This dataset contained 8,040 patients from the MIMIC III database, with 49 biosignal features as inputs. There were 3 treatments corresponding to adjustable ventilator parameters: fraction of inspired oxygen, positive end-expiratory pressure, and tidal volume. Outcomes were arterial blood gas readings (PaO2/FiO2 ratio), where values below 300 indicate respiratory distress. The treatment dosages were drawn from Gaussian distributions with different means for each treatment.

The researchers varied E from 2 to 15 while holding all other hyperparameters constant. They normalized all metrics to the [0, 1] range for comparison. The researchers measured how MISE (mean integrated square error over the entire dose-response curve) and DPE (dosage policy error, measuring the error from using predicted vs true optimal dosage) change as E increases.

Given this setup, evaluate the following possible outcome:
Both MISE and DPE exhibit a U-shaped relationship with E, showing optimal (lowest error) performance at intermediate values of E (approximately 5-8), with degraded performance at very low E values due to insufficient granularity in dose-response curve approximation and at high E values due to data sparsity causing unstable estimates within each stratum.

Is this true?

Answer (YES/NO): NO